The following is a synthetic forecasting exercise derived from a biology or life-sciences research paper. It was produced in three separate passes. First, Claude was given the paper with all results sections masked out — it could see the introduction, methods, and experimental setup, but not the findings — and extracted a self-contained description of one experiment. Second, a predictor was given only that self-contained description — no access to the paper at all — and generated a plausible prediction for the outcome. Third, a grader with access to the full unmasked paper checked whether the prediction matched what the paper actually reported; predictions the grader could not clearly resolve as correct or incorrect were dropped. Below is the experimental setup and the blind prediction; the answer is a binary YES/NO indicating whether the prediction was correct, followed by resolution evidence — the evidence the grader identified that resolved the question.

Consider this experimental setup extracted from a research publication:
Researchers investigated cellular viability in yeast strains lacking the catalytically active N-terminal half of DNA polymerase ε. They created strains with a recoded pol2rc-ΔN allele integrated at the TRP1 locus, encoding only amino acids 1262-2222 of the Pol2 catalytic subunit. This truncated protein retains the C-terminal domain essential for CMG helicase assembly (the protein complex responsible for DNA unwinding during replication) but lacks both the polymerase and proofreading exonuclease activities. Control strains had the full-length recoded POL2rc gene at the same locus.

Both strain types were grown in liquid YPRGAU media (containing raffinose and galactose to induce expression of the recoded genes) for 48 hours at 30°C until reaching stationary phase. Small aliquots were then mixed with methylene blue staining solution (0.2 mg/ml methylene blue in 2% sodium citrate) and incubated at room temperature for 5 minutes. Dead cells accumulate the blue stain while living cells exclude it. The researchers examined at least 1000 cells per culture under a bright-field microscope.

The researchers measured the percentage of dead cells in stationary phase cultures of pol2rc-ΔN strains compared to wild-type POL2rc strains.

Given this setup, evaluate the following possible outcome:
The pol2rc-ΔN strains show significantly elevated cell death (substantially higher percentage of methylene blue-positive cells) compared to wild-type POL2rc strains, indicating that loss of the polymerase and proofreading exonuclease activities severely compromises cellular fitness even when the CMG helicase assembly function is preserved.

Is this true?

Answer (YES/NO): YES